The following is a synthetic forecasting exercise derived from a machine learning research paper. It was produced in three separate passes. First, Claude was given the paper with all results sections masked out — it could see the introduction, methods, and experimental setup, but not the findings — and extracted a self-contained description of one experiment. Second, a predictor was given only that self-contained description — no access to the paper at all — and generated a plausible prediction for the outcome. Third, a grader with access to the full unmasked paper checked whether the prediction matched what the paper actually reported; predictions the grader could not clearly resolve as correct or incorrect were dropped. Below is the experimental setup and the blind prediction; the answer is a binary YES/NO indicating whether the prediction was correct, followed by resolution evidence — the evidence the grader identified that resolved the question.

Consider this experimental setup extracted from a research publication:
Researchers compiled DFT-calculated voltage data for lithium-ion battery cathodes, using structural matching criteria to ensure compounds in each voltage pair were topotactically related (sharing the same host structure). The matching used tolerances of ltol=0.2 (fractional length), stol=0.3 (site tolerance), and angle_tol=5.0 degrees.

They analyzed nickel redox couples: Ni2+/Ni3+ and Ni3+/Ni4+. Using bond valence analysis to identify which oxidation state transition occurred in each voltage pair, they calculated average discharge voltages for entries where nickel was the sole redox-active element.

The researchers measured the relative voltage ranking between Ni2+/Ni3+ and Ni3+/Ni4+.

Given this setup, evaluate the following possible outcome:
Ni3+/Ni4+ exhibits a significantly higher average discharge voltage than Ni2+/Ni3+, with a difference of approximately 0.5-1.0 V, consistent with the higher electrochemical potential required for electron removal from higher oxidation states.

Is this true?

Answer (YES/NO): NO